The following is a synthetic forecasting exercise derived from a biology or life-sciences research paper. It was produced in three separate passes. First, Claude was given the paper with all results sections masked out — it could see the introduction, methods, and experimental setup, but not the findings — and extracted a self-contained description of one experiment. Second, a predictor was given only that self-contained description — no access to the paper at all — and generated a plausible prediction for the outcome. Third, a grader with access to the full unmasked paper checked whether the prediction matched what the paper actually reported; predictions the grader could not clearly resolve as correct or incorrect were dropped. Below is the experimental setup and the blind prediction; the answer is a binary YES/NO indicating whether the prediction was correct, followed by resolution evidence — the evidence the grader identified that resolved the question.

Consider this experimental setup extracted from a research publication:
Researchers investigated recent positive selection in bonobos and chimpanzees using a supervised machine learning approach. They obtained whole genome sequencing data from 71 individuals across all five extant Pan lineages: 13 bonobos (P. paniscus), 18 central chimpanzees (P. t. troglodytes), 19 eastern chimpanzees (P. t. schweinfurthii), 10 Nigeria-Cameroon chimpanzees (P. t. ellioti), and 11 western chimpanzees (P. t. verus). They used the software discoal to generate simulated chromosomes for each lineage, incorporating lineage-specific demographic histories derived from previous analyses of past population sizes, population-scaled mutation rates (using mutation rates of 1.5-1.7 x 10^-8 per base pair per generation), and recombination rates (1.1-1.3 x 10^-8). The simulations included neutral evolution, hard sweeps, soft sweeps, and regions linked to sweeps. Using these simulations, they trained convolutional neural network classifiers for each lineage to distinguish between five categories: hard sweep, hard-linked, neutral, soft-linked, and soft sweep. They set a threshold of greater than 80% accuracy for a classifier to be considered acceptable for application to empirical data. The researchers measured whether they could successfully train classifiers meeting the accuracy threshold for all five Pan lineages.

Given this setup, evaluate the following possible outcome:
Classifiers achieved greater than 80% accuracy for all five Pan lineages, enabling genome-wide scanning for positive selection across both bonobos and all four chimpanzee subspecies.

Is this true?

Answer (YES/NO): NO